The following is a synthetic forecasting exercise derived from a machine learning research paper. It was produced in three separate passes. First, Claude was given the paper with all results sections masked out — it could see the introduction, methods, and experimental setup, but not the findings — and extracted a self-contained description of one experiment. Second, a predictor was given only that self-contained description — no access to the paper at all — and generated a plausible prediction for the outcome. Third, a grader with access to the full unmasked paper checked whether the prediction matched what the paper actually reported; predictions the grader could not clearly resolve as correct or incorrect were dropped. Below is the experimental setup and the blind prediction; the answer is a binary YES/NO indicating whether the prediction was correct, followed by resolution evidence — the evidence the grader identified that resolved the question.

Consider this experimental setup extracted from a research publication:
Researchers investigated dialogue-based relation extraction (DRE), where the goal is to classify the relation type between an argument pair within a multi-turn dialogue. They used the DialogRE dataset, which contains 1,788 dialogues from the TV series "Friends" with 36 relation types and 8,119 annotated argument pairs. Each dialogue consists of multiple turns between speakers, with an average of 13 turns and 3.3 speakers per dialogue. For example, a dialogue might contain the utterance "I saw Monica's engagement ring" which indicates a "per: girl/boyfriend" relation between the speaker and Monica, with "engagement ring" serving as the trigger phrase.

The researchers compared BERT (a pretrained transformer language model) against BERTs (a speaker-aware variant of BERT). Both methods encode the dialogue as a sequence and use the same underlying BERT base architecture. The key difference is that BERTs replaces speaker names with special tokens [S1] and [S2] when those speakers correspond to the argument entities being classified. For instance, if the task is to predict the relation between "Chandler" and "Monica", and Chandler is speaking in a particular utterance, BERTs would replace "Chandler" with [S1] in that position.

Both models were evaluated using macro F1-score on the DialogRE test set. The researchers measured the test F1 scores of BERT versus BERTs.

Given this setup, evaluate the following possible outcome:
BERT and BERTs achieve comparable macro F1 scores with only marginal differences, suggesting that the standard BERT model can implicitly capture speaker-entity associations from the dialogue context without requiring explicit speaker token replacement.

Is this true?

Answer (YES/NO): NO